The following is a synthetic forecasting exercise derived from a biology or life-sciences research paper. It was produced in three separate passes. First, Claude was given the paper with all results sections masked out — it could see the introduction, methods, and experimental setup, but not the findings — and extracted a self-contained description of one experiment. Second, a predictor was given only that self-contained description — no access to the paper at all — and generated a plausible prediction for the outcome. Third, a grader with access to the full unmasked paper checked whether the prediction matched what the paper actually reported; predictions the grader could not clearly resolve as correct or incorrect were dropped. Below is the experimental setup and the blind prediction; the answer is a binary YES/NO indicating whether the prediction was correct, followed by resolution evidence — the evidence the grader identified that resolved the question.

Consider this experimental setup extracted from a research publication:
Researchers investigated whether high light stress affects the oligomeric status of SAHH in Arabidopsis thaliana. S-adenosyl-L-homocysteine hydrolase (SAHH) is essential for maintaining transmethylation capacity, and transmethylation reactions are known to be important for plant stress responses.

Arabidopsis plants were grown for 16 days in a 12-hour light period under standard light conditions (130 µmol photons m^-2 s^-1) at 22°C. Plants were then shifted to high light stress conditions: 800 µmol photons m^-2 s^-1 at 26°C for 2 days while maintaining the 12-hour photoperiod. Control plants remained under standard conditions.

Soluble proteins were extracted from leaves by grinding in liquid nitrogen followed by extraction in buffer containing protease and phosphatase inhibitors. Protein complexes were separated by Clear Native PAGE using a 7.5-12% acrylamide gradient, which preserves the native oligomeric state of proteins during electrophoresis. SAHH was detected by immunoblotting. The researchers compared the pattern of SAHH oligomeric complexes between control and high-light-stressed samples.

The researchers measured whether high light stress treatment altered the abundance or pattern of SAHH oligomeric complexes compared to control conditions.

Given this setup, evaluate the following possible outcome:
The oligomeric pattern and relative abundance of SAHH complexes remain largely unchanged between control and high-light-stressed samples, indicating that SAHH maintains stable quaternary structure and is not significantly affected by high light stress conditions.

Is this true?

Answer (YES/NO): NO